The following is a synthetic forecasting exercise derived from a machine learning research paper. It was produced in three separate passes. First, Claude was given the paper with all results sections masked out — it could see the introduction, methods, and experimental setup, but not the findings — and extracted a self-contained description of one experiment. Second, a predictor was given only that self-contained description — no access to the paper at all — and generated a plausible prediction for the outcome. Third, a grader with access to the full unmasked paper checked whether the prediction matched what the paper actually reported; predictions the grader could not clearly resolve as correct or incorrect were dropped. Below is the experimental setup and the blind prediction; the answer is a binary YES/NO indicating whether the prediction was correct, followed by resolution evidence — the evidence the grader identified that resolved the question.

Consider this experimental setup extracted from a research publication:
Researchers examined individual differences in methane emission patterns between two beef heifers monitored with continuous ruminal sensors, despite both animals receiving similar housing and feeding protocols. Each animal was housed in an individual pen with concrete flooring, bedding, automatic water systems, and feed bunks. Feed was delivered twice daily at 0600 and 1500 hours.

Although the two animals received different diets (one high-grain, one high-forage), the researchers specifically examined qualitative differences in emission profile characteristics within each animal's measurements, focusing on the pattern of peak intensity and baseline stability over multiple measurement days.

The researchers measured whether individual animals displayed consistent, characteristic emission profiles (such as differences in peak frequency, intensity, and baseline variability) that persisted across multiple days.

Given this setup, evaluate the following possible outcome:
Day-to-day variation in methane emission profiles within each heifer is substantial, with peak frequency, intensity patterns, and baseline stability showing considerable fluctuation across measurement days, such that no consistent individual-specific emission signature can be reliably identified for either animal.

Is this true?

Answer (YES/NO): NO